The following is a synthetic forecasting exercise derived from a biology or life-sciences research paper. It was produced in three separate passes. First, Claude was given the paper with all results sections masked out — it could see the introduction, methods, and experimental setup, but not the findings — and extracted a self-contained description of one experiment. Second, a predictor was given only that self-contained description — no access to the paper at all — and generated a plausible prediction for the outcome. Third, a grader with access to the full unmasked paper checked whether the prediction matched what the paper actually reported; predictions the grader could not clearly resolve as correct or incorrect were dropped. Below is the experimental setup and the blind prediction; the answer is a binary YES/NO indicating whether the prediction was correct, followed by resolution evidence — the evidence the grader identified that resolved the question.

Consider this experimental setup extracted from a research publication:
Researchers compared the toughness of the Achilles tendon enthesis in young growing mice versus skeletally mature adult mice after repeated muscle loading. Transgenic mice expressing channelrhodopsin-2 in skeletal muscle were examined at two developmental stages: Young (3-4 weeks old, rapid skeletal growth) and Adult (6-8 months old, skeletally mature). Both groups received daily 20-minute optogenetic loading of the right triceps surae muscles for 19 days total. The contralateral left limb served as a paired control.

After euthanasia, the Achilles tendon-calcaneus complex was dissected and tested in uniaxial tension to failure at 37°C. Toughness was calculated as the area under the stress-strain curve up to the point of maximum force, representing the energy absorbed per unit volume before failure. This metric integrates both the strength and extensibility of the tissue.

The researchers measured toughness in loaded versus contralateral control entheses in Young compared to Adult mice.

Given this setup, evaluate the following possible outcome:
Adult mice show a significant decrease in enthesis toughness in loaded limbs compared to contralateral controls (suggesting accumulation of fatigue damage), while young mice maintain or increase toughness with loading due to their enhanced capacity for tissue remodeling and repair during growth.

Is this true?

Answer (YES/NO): NO